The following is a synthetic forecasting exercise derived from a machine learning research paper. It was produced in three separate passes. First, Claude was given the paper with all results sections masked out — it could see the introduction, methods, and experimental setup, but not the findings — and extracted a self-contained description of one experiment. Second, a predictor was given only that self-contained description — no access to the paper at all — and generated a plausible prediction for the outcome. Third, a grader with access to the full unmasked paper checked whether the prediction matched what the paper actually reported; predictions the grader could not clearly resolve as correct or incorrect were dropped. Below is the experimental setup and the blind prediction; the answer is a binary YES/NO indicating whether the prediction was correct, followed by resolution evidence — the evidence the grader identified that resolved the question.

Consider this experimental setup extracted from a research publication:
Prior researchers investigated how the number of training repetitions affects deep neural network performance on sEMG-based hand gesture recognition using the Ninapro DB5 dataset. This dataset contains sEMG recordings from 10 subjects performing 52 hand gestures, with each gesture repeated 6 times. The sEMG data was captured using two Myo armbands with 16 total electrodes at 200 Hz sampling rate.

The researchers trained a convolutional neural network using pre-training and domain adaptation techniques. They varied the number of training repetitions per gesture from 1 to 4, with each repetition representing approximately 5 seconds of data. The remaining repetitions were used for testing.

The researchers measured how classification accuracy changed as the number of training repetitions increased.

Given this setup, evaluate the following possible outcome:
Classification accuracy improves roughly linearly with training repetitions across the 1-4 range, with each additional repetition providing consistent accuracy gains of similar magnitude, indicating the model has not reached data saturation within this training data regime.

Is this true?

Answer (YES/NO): NO